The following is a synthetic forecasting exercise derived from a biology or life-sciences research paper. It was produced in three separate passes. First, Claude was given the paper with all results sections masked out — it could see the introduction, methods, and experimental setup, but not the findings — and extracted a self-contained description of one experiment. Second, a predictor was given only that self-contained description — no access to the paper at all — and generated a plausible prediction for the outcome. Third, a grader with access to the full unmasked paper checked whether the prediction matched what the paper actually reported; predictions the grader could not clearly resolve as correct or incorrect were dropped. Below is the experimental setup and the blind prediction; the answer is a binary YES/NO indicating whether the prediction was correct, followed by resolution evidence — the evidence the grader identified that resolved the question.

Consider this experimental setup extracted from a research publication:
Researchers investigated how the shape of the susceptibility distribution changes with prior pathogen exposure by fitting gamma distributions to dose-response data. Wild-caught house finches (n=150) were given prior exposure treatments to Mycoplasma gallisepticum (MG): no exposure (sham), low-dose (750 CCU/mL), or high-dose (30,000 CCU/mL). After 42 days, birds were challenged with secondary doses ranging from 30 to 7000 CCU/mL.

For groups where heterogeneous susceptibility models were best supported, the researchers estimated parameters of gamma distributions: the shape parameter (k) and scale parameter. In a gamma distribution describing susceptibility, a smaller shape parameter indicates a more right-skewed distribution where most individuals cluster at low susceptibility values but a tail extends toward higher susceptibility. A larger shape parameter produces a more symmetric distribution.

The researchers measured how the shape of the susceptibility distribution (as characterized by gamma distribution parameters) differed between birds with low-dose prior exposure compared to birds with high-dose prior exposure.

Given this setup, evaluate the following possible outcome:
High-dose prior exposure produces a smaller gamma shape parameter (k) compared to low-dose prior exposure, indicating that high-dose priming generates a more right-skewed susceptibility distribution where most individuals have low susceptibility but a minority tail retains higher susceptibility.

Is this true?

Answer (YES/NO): YES